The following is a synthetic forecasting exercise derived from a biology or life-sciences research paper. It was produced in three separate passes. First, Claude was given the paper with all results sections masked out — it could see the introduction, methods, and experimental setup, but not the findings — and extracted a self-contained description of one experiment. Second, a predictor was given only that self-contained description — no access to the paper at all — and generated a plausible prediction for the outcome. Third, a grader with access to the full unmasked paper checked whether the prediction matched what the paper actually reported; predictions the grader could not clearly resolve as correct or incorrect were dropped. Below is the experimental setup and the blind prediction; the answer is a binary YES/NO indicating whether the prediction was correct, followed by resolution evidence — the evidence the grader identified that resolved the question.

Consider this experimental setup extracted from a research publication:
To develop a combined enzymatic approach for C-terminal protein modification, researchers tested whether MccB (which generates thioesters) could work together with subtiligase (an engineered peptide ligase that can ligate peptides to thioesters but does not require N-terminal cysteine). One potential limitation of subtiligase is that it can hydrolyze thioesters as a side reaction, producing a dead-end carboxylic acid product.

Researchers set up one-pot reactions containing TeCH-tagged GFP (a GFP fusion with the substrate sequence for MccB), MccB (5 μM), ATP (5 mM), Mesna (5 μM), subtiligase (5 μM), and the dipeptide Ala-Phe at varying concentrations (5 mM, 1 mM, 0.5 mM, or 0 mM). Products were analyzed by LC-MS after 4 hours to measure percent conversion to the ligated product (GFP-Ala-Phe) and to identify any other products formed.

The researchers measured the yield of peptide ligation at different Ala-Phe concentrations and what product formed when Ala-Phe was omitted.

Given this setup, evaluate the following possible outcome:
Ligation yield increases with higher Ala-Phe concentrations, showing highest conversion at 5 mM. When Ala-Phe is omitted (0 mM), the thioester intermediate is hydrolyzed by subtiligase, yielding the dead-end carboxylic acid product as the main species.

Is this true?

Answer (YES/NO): NO